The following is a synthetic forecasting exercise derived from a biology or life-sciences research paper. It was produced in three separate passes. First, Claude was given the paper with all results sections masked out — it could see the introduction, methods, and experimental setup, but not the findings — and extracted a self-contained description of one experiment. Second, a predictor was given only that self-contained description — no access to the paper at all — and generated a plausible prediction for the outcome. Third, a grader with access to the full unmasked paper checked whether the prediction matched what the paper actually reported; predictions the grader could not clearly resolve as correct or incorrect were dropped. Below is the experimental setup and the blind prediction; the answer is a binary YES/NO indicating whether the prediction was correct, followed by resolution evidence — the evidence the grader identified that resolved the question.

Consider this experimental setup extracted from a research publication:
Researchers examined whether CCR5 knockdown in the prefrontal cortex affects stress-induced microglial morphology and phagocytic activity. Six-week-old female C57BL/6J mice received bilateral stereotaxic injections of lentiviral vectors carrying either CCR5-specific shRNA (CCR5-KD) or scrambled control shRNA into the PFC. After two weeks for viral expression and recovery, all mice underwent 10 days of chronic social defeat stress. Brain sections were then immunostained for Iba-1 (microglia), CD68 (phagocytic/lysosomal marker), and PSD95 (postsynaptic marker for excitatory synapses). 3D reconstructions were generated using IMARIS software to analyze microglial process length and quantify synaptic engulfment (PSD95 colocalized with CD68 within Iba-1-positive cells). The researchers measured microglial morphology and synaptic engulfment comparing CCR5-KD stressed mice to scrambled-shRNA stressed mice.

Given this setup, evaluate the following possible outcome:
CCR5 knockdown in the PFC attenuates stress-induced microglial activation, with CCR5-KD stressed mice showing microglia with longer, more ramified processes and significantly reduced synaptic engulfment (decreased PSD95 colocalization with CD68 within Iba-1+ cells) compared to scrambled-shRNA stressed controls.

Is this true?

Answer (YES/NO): YES